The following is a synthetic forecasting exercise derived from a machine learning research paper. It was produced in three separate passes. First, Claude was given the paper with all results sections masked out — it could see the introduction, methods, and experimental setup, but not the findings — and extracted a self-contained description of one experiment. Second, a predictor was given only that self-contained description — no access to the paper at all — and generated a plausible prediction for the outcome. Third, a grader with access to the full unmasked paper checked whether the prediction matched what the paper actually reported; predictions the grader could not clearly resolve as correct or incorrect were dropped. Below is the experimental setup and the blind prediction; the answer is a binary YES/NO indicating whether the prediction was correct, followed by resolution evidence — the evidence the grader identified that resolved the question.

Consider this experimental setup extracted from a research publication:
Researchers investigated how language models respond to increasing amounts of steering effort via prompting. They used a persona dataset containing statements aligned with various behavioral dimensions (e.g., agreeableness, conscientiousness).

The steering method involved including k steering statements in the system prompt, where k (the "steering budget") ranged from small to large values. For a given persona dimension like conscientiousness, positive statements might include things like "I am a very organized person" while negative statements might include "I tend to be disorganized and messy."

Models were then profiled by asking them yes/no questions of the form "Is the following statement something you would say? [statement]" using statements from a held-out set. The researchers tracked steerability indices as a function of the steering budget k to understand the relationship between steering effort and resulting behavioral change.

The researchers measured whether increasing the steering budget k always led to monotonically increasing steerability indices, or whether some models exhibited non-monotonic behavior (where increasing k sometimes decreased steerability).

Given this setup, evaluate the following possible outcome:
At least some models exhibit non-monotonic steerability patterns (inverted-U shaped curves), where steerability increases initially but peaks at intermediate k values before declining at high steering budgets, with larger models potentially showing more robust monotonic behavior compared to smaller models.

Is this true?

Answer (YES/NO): NO